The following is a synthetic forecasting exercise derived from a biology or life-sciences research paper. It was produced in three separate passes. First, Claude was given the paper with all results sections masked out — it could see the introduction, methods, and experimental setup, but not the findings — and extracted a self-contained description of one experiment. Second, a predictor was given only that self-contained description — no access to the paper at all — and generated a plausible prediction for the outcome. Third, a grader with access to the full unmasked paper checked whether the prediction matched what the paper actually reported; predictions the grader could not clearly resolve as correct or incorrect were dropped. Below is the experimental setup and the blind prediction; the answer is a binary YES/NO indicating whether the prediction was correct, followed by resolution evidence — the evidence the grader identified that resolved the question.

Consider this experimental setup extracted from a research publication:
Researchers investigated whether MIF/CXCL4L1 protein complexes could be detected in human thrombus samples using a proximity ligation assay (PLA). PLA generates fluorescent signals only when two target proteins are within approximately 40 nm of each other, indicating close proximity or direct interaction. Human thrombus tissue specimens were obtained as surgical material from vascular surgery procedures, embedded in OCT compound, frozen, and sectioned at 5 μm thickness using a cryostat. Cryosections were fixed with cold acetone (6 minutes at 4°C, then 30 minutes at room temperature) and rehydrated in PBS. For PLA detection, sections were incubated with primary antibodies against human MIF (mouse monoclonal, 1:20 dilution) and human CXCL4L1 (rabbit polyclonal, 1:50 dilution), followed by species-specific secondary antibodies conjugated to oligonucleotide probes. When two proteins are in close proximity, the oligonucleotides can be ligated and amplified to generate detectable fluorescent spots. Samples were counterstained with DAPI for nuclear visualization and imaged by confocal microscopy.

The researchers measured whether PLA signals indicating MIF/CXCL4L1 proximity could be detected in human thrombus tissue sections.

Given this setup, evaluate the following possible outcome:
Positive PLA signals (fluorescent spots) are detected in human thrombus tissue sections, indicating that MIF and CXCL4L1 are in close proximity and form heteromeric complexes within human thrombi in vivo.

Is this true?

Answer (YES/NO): YES